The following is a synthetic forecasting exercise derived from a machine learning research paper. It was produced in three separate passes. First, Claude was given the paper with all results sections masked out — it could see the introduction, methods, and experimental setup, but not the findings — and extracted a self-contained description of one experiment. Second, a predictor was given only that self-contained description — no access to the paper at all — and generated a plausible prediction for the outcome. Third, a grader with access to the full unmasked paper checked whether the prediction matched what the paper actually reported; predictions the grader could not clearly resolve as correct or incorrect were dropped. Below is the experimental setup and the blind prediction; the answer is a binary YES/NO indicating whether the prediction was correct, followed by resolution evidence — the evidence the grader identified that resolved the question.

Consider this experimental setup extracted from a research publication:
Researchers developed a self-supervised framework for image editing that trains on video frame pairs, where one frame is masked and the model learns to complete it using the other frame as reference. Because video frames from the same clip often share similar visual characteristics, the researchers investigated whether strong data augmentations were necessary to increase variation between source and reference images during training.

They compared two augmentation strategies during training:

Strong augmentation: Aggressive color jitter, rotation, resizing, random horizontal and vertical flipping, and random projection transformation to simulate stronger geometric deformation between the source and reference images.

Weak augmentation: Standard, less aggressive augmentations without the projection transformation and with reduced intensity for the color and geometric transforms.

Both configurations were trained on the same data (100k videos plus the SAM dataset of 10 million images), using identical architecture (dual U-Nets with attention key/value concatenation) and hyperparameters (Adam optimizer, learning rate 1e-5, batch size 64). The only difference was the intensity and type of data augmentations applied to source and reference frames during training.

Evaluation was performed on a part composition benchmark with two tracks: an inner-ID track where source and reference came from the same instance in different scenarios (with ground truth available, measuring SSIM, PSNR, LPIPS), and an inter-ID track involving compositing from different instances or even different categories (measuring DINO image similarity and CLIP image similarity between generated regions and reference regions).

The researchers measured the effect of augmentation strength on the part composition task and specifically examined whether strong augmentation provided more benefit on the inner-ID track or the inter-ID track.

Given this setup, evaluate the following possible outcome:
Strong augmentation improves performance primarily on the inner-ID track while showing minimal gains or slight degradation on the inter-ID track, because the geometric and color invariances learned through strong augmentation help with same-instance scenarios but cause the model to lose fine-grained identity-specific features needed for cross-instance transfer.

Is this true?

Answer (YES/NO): NO